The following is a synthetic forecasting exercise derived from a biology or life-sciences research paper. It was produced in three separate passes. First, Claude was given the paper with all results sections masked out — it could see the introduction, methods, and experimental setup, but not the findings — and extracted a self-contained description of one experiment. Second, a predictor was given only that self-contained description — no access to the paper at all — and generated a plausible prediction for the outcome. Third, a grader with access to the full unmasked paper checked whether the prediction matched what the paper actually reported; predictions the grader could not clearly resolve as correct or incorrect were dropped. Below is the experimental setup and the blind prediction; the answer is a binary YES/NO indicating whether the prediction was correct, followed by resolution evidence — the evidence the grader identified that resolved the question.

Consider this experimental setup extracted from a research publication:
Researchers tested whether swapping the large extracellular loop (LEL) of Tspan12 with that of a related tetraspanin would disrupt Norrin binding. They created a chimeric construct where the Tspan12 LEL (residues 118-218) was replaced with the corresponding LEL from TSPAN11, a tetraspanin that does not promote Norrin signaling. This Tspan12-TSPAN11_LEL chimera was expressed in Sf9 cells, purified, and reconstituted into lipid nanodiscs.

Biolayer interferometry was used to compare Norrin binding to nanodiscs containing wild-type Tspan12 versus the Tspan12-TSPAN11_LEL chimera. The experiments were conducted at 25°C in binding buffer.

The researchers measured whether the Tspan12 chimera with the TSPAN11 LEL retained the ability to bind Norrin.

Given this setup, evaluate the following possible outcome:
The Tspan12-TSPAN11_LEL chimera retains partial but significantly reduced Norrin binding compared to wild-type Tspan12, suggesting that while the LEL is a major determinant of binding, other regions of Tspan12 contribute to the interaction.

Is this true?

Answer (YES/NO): NO